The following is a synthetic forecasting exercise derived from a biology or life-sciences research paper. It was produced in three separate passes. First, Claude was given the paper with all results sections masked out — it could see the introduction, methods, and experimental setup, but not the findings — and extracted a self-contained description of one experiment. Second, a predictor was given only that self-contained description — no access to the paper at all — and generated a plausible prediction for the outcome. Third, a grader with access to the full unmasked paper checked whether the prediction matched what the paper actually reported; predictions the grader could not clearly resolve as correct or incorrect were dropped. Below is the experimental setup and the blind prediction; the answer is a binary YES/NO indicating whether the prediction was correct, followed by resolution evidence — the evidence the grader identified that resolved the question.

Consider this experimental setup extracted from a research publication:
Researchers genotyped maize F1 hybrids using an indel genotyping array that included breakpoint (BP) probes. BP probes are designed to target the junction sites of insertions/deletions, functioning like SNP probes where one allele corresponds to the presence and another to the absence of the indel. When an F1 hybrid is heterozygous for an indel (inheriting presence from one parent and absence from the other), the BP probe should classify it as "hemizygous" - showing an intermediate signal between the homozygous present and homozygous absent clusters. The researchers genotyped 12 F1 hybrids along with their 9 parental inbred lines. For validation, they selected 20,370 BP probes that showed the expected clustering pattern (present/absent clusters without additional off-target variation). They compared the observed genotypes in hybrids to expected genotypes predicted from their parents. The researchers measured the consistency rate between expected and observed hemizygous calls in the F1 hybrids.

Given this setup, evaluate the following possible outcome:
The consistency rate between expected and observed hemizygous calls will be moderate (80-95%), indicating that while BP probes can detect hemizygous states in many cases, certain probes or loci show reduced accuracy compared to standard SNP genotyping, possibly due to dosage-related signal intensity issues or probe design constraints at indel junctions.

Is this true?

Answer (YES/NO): YES